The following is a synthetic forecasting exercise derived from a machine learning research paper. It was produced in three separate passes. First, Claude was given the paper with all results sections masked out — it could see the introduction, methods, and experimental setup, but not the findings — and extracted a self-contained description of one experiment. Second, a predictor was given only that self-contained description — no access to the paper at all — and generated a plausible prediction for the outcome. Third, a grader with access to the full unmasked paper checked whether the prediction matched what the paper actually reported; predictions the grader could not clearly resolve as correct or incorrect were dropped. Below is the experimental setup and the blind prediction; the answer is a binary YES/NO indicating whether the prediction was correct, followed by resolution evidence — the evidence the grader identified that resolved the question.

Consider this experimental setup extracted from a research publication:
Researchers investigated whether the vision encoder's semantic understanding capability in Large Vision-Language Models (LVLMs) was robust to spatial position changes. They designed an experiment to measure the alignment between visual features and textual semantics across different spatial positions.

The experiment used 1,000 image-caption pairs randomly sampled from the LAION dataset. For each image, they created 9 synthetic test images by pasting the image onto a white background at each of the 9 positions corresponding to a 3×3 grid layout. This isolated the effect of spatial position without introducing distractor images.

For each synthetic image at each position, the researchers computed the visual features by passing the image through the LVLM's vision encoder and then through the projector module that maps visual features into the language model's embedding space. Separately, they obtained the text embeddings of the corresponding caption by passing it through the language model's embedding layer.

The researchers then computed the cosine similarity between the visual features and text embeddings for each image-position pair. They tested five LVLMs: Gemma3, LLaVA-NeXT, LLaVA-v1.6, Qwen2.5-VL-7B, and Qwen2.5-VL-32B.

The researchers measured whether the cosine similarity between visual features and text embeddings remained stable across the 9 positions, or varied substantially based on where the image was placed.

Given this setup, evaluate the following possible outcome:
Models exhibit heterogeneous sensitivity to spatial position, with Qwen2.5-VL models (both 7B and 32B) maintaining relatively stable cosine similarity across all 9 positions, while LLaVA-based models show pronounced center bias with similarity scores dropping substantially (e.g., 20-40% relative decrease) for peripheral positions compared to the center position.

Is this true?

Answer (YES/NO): NO